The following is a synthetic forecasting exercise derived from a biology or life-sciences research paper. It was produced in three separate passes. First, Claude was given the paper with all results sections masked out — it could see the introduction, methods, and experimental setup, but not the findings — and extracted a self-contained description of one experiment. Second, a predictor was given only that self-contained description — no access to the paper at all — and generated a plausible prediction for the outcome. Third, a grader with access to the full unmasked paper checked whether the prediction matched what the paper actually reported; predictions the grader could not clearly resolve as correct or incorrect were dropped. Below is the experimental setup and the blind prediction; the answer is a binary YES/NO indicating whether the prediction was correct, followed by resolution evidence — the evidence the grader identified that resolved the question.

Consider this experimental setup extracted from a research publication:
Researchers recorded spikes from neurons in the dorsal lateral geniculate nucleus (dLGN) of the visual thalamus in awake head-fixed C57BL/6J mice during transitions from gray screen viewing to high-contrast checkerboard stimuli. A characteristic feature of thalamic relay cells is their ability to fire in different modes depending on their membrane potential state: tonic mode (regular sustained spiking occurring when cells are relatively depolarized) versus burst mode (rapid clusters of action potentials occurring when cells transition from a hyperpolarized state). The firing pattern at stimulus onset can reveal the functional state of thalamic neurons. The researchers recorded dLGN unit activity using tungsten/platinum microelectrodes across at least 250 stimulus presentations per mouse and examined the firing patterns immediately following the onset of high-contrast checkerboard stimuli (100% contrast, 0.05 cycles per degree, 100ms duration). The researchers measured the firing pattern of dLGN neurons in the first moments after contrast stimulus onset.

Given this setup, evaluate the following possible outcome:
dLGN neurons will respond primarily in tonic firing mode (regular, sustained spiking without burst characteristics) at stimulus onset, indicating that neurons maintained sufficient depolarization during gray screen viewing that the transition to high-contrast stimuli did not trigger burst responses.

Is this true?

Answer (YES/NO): NO